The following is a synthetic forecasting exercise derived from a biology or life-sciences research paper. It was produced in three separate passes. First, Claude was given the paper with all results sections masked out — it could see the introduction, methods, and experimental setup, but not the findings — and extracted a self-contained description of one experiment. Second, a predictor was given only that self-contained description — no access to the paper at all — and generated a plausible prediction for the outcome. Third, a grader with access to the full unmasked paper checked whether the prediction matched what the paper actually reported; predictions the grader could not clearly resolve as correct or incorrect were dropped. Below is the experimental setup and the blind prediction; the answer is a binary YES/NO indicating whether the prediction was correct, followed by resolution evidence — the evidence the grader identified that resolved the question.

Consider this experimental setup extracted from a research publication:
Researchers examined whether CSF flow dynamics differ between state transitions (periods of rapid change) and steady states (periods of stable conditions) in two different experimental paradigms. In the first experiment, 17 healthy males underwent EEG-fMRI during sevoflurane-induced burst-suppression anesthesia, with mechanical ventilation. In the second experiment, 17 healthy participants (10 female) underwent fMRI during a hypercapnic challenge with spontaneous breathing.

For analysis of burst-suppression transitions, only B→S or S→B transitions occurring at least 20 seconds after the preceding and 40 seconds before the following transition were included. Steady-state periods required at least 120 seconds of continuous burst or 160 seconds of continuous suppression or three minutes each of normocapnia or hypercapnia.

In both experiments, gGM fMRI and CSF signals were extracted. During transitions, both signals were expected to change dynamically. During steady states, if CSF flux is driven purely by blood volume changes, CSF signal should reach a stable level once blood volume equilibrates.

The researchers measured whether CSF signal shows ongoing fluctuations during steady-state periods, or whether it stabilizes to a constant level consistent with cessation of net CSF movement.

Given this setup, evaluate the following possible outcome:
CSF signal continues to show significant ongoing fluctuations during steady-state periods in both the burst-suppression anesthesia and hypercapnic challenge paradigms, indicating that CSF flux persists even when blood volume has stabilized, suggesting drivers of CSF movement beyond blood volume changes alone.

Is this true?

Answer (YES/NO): NO